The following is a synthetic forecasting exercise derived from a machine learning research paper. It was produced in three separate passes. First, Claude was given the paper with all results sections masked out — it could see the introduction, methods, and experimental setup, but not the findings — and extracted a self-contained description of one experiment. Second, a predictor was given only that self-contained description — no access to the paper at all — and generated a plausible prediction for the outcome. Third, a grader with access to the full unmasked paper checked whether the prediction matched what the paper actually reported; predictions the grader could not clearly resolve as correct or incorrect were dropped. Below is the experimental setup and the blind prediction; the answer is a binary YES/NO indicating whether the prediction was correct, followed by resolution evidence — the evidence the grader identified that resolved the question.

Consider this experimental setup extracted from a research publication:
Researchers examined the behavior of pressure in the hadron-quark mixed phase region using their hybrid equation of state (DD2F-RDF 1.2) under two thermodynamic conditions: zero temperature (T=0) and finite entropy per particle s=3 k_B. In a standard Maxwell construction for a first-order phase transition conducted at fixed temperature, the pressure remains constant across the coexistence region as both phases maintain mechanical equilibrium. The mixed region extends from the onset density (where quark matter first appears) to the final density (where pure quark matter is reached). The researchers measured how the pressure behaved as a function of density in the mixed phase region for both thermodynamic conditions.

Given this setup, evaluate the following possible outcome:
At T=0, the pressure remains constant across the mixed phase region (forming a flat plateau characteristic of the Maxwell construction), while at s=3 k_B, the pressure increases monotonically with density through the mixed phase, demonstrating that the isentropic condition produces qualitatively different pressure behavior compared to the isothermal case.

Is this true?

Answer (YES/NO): YES